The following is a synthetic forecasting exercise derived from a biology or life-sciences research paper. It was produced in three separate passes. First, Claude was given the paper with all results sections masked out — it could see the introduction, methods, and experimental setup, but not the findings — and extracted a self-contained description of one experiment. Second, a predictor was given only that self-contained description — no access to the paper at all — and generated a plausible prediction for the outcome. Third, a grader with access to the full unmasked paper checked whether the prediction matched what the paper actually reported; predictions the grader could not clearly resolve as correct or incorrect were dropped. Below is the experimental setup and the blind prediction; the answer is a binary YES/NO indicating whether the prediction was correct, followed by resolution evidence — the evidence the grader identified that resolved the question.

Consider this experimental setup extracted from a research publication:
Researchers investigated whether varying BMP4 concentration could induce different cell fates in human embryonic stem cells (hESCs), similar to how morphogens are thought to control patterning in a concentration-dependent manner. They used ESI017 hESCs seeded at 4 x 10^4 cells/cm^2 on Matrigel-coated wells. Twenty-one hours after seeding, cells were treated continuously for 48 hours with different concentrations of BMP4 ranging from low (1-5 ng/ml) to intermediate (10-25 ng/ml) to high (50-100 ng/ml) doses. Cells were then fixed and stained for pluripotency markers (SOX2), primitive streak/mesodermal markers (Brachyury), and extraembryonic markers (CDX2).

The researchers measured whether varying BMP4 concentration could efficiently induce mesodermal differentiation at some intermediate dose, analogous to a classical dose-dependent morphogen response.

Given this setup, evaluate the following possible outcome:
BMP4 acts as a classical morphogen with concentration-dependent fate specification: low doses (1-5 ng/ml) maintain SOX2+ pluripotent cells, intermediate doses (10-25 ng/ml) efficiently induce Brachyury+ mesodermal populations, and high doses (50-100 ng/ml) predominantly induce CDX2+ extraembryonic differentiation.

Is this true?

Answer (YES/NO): NO